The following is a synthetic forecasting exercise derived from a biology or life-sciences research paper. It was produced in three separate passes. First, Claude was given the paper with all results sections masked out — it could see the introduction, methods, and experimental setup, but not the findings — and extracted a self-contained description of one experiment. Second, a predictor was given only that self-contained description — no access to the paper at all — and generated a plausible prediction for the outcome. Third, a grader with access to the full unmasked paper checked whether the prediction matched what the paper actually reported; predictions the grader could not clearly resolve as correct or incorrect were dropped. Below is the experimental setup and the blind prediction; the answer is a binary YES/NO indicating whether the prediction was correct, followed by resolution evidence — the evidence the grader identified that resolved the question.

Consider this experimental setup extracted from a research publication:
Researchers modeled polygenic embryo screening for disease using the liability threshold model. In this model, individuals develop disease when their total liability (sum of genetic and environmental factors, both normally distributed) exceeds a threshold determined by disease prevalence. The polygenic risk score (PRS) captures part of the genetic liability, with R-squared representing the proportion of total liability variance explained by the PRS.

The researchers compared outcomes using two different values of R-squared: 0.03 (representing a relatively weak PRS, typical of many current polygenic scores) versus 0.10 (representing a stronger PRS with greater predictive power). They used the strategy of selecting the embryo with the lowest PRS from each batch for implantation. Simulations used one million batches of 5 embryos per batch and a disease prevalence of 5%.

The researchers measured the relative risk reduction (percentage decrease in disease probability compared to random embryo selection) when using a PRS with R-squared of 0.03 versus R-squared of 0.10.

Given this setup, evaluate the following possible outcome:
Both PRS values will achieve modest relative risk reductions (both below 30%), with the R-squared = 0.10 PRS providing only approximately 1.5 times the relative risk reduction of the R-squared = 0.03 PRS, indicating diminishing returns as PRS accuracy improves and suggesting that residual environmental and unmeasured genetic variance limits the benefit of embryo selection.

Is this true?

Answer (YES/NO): NO